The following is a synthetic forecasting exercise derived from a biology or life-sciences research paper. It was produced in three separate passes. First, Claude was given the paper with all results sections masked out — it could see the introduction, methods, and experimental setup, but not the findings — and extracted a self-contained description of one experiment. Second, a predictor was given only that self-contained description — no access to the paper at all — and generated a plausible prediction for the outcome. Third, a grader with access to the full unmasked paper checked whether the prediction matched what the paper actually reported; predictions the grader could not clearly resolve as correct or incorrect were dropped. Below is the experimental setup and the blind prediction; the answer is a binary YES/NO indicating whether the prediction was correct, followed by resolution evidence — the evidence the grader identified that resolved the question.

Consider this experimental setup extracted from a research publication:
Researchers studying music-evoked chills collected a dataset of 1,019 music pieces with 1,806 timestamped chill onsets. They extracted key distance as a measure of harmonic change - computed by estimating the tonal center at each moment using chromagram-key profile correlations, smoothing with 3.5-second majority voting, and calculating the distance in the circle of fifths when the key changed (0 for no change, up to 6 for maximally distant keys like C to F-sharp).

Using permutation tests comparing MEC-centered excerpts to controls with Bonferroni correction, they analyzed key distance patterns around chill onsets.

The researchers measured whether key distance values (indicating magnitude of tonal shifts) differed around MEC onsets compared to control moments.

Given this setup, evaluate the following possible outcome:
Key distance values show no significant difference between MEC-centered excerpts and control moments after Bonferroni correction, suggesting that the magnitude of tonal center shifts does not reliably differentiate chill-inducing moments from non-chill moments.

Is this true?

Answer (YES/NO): NO